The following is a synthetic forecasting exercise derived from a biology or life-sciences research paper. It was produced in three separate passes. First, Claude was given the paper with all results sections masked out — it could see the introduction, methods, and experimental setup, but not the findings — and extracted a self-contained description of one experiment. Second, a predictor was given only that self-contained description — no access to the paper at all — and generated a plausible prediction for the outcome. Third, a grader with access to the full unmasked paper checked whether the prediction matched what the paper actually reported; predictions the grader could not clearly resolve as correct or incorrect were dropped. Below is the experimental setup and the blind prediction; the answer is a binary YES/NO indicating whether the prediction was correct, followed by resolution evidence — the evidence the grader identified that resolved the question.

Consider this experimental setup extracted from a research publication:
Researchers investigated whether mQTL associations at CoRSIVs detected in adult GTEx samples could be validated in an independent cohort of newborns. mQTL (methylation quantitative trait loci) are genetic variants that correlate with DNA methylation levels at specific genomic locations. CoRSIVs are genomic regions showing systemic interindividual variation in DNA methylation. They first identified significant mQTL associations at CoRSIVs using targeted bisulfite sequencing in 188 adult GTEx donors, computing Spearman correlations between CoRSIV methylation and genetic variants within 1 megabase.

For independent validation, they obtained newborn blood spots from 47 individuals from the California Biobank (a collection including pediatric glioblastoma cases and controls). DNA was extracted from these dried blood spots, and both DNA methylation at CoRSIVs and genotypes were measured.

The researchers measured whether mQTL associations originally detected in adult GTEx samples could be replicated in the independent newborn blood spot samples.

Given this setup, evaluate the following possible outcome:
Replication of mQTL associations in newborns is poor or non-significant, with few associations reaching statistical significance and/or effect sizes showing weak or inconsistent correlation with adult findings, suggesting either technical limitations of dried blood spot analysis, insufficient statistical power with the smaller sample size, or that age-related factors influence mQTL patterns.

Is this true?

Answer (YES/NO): NO